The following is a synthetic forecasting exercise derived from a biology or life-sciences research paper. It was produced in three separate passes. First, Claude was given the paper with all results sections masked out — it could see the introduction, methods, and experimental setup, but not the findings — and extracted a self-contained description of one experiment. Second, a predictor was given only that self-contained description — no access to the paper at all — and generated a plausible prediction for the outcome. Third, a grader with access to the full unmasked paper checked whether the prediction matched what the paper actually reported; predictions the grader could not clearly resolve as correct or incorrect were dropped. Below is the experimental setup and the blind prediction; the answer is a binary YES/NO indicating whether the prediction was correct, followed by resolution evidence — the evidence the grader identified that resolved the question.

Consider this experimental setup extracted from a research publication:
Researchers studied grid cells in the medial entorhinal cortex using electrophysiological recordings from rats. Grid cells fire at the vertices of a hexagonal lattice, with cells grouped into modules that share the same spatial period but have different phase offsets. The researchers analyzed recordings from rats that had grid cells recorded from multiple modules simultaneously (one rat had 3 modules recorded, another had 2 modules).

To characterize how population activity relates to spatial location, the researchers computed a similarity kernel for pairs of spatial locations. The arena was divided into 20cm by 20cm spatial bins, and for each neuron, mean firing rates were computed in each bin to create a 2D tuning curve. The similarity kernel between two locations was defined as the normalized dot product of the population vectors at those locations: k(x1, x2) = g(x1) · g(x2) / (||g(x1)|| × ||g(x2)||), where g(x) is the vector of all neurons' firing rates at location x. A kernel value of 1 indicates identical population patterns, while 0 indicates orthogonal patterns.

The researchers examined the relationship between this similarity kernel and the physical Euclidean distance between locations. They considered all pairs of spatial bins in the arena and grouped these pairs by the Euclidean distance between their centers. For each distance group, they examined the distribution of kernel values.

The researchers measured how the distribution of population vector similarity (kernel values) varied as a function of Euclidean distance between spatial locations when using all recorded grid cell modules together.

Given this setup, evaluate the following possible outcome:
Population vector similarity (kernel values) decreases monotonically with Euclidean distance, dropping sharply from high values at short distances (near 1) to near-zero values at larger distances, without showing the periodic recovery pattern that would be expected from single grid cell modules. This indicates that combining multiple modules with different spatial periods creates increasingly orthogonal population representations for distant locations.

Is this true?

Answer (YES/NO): NO